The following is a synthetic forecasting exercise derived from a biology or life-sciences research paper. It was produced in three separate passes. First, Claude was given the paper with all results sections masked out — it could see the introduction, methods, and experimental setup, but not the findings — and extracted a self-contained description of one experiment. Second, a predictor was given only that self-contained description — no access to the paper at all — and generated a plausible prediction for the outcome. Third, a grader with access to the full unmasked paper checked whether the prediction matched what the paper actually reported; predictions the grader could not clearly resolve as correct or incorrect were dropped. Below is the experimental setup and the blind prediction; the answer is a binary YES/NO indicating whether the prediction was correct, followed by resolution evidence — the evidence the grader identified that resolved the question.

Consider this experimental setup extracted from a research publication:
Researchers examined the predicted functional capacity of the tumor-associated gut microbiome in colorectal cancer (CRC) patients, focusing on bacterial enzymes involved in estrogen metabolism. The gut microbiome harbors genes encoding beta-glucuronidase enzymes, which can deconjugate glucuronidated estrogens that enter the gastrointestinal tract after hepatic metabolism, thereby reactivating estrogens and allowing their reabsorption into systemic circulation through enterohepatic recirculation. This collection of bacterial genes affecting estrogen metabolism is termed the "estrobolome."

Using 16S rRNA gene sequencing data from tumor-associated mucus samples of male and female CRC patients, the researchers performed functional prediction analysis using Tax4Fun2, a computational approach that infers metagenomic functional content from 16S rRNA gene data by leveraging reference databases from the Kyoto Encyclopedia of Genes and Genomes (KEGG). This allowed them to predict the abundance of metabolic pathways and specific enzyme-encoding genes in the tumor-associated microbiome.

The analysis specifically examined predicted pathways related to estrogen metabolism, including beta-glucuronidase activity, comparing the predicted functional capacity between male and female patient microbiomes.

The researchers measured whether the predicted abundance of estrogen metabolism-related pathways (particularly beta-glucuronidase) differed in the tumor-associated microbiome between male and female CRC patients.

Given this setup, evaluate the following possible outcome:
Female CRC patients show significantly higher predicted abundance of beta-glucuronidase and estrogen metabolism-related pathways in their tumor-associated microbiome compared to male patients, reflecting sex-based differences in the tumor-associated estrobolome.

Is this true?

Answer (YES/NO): NO